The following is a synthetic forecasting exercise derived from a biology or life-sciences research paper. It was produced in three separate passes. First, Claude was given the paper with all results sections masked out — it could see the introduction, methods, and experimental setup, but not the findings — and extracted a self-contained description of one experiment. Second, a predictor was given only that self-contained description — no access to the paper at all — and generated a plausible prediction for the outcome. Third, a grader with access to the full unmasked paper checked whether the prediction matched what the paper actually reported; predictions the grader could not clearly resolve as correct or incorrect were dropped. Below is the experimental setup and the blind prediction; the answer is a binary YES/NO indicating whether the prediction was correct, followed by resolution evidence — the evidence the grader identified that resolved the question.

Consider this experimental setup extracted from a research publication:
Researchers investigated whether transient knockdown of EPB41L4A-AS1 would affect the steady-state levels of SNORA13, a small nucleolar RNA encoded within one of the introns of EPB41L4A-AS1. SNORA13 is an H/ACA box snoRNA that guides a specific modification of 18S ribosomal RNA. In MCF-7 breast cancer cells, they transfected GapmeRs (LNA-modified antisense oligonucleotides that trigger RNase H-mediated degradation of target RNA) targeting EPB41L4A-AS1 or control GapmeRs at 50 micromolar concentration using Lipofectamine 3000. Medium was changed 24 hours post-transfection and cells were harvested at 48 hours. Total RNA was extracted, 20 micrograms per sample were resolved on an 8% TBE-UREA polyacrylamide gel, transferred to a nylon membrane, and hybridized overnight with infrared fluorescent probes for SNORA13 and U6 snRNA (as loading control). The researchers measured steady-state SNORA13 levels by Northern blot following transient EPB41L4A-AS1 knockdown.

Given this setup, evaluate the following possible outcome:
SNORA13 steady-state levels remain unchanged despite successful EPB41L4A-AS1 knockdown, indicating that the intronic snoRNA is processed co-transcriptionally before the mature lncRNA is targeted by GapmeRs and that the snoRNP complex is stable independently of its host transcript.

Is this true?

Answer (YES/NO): YES